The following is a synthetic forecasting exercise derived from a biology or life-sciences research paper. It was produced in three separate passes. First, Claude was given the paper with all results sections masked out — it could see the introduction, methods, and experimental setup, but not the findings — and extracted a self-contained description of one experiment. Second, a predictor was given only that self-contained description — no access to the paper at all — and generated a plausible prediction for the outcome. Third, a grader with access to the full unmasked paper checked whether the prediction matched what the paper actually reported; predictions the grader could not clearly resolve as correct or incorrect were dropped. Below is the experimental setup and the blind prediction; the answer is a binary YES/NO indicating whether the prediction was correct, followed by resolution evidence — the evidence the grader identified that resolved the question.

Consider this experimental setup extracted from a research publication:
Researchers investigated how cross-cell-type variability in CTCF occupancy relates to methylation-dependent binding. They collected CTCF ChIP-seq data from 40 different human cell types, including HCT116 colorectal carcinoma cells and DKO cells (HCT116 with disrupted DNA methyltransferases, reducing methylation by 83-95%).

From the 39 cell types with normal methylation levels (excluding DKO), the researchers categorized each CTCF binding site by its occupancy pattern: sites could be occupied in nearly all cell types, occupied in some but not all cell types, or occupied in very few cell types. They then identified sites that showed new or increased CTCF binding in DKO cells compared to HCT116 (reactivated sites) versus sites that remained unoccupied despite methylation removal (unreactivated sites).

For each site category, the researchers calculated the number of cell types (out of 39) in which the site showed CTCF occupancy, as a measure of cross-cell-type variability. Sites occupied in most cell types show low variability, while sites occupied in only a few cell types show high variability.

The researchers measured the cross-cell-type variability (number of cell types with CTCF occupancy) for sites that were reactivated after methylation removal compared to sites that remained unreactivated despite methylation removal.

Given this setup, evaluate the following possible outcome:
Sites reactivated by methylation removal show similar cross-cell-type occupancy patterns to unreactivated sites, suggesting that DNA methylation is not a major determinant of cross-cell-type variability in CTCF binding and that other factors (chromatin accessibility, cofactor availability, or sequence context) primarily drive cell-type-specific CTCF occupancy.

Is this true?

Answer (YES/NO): NO